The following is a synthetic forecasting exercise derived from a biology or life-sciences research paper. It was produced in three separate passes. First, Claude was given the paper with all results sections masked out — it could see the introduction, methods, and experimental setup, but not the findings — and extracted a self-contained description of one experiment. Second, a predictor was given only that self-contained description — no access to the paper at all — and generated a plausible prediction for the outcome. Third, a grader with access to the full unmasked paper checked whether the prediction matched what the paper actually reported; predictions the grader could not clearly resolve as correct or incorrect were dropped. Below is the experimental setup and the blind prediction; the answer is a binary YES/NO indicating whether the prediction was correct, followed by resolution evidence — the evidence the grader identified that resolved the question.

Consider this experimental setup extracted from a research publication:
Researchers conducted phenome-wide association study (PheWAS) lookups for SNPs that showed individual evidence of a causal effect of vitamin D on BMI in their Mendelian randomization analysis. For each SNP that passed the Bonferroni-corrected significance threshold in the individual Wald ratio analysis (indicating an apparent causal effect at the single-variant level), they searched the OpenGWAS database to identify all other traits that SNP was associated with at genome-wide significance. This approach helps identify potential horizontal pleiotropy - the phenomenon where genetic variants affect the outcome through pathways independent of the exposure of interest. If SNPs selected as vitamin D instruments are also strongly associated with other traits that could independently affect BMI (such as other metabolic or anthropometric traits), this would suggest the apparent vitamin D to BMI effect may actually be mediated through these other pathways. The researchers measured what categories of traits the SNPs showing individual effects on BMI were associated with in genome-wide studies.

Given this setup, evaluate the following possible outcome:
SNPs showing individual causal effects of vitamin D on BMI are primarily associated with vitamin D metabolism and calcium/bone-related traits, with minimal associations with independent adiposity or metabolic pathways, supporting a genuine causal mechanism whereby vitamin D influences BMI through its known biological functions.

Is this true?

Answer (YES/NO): NO